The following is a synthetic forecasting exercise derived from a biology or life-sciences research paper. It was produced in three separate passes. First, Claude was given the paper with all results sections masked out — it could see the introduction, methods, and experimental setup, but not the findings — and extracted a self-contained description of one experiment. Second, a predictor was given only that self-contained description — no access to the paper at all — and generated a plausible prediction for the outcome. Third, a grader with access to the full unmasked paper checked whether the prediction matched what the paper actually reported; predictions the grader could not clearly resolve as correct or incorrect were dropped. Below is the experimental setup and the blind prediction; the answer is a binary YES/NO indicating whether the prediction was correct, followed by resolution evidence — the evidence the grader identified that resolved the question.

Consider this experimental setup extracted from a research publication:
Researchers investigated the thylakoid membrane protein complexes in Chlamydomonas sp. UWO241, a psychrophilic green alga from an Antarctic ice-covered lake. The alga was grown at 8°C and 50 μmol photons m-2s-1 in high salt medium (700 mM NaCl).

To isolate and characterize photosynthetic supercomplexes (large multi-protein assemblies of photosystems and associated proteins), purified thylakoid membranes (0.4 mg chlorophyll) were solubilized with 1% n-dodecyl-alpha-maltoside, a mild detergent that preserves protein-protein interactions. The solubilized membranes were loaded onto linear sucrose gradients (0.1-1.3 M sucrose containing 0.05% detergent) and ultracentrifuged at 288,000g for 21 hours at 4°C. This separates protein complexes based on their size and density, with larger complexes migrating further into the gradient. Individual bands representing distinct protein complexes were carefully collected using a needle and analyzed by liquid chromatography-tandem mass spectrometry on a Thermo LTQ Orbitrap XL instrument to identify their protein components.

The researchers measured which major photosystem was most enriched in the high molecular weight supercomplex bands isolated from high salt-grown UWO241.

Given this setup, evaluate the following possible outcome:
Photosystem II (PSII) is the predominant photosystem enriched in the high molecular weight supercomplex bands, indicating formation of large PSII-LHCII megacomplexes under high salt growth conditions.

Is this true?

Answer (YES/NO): NO